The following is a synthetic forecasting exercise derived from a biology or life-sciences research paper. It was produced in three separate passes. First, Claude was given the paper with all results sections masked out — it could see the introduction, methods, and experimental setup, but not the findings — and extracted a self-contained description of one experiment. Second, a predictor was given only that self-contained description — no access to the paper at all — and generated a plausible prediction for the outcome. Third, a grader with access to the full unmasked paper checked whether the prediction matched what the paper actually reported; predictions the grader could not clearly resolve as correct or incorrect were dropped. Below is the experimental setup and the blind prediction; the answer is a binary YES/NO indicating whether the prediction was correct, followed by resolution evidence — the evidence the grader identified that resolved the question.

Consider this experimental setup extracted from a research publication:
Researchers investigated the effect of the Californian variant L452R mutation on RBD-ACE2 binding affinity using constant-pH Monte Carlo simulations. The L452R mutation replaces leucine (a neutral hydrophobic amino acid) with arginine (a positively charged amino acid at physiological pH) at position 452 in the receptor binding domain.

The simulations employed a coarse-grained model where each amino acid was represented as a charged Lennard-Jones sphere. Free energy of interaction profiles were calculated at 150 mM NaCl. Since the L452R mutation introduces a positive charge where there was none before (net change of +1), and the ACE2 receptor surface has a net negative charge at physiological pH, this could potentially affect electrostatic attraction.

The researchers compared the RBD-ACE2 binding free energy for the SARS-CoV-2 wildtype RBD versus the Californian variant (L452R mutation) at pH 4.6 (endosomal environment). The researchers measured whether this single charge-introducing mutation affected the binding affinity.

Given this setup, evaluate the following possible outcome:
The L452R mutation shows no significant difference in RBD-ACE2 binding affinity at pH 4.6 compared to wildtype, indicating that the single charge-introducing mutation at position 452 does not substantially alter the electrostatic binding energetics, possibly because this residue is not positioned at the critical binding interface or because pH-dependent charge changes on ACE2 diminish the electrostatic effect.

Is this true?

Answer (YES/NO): NO